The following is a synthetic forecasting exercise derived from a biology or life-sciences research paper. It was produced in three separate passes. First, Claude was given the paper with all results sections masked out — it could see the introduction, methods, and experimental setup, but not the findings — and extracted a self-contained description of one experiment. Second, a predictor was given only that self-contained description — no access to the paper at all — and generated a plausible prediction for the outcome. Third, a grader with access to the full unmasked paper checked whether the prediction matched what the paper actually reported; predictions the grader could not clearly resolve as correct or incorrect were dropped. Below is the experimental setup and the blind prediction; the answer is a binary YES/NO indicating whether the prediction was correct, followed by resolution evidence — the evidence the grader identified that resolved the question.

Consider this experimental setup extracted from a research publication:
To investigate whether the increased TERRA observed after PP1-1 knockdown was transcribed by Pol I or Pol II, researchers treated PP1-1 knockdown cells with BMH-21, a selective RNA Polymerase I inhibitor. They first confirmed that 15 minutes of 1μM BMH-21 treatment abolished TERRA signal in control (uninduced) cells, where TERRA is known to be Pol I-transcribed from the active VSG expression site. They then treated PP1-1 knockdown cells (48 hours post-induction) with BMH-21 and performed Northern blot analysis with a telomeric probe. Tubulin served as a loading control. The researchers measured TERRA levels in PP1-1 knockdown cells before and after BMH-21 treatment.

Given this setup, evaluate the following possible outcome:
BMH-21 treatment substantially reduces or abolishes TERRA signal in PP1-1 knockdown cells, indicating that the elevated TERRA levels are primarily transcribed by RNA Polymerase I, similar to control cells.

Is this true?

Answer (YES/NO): NO